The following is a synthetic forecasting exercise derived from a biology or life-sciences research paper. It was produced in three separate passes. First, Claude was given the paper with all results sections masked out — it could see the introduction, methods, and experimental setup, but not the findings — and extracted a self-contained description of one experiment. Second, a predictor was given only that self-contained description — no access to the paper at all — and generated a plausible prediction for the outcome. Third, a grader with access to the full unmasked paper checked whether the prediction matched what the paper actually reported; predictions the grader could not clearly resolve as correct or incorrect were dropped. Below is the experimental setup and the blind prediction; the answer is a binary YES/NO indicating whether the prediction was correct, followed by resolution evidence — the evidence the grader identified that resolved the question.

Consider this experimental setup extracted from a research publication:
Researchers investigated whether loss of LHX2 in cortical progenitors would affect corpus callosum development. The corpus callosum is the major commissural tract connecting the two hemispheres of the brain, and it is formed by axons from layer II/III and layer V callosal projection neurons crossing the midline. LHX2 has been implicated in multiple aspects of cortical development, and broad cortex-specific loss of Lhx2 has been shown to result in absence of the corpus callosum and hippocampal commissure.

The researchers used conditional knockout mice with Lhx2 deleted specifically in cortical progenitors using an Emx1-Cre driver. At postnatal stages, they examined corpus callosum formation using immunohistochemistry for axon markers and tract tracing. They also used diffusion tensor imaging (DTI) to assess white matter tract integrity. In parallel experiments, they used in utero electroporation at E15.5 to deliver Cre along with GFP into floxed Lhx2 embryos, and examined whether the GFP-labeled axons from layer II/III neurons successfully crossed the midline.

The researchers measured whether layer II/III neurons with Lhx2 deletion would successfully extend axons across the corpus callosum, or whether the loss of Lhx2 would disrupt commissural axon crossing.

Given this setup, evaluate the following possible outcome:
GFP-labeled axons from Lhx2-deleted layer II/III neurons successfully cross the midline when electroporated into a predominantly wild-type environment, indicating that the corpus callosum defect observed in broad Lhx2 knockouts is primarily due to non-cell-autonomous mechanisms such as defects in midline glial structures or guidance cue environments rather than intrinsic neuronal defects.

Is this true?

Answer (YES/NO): YES